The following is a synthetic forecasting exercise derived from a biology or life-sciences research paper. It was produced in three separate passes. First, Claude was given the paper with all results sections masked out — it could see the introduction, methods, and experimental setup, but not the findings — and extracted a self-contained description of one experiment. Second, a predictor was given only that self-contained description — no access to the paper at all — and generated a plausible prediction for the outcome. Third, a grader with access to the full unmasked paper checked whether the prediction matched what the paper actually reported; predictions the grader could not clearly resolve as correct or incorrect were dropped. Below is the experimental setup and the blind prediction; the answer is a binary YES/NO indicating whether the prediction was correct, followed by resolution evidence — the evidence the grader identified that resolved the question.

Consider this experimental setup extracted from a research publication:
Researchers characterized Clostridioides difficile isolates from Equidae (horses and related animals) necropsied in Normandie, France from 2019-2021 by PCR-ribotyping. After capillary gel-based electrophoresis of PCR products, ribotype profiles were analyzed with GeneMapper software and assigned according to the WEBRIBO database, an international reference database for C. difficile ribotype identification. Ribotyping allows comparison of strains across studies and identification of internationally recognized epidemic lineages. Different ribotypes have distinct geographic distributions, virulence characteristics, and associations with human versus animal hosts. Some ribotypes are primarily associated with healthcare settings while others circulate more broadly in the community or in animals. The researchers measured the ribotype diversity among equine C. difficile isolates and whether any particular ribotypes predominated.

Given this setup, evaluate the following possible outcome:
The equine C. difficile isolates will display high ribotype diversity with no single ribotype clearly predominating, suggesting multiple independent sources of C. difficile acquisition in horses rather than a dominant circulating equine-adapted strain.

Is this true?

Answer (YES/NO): NO